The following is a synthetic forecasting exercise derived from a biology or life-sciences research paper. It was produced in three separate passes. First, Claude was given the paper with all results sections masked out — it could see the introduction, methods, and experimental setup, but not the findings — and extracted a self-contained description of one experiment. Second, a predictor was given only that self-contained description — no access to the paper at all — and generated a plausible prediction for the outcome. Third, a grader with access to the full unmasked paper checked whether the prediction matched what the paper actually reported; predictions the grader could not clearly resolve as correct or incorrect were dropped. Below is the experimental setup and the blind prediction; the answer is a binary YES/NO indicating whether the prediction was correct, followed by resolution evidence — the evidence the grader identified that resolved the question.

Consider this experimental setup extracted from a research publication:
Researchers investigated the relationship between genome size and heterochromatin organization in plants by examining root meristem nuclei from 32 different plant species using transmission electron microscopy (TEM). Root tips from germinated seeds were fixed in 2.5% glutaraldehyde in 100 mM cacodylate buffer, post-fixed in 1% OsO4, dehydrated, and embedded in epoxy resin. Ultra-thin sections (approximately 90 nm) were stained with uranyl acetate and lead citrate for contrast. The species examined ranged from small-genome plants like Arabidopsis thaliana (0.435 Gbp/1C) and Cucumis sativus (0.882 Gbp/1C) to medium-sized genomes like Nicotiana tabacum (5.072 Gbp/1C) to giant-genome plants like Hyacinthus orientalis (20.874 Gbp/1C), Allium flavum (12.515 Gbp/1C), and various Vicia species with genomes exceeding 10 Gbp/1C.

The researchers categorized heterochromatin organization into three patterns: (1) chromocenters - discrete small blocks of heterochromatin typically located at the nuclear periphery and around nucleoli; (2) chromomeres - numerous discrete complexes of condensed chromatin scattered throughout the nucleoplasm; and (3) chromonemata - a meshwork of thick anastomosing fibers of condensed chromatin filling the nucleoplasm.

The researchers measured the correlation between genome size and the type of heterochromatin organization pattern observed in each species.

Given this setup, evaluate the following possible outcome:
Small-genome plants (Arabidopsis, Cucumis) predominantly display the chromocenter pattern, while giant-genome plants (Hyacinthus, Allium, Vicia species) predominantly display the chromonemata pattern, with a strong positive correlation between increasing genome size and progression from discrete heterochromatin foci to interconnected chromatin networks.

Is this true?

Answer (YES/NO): YES